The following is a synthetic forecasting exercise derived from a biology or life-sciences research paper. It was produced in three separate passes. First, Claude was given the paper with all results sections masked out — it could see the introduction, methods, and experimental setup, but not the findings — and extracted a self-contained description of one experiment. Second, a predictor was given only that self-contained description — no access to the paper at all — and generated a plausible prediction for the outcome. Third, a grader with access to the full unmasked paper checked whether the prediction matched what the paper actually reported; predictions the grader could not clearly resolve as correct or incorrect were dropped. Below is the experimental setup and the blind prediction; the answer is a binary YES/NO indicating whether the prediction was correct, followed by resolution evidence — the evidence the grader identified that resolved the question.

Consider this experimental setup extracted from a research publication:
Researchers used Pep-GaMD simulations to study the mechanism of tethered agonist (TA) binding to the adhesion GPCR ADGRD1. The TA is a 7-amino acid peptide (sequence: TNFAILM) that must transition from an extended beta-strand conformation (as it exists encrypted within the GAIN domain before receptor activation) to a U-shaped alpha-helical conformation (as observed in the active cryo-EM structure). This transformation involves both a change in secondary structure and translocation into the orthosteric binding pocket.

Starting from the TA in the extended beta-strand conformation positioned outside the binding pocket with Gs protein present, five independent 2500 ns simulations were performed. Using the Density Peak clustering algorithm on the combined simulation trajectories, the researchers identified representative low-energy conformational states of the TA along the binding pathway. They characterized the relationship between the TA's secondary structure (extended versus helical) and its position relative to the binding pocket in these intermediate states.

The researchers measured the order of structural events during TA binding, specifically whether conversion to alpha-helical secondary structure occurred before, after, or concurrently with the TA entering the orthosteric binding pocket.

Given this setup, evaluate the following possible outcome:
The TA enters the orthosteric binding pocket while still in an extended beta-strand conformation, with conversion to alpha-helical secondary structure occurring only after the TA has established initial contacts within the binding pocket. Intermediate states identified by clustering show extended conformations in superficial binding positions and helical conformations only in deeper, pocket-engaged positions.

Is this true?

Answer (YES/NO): YES